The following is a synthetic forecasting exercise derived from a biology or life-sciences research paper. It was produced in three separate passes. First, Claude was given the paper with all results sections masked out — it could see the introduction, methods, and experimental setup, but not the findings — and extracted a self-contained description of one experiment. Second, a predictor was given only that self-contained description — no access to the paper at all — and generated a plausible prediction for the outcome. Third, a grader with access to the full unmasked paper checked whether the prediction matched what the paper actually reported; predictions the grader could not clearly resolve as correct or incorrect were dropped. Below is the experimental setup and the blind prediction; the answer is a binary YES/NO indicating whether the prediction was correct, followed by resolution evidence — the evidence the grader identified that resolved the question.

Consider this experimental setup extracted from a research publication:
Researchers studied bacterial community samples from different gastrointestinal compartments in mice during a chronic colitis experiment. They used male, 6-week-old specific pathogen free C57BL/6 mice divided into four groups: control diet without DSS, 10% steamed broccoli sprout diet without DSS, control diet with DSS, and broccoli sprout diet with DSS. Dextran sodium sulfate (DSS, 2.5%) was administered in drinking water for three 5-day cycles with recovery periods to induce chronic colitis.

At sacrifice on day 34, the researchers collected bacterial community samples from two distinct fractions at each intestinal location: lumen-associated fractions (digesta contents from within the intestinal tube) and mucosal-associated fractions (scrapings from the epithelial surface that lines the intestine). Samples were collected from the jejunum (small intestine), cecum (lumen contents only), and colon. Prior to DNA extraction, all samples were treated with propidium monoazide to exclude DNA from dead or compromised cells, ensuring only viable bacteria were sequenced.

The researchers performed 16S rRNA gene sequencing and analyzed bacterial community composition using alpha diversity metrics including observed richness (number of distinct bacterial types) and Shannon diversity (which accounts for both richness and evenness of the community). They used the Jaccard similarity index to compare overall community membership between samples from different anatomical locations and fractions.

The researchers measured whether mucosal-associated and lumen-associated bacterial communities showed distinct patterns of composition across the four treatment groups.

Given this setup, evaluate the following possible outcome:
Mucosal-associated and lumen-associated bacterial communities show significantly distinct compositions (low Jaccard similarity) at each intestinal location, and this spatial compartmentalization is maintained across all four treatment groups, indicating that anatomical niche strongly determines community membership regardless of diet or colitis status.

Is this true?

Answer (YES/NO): NO